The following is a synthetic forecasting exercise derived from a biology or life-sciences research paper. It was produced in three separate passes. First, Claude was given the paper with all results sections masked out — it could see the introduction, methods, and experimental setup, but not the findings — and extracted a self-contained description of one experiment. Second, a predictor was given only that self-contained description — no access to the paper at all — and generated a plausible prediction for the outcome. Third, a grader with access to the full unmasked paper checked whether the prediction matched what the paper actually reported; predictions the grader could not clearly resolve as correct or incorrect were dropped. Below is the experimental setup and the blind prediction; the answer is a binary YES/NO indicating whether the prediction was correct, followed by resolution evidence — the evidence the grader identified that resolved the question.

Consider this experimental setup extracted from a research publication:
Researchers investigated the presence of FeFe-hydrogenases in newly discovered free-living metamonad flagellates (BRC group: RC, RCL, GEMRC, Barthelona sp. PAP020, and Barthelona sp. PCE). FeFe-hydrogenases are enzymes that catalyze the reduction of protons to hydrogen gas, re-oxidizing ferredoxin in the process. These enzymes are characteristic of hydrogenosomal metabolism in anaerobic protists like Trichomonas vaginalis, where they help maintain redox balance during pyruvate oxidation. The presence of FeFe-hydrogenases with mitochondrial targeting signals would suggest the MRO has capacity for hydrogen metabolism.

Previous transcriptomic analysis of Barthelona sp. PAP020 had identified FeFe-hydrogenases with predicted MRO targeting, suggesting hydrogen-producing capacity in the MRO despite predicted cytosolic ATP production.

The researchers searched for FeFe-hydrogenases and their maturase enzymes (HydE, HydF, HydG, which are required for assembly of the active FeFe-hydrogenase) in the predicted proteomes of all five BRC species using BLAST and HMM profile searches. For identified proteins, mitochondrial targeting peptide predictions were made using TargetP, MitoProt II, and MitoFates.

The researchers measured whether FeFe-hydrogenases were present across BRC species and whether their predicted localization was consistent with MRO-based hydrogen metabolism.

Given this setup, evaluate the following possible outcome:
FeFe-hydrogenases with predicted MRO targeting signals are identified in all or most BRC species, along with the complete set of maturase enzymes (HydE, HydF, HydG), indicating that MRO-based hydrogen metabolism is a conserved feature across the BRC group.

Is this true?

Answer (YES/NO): NO